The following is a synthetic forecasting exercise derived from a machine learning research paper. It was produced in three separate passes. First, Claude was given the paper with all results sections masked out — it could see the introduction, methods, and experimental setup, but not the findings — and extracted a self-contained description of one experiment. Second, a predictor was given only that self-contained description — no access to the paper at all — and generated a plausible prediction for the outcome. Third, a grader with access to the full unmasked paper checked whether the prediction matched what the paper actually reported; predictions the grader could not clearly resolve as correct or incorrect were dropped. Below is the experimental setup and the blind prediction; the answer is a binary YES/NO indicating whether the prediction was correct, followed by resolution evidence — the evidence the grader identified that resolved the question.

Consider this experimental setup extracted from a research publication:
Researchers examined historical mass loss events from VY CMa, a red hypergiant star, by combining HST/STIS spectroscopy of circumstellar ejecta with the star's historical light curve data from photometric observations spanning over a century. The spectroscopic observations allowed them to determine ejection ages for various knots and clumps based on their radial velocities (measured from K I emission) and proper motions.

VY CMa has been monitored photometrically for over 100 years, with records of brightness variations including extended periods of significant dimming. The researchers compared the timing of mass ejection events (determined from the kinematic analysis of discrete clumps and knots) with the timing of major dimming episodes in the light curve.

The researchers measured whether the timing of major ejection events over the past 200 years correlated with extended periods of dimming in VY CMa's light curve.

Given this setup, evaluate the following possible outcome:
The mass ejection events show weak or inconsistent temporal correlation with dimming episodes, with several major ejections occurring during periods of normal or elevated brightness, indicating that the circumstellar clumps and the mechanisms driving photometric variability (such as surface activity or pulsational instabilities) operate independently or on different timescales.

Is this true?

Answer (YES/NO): NO